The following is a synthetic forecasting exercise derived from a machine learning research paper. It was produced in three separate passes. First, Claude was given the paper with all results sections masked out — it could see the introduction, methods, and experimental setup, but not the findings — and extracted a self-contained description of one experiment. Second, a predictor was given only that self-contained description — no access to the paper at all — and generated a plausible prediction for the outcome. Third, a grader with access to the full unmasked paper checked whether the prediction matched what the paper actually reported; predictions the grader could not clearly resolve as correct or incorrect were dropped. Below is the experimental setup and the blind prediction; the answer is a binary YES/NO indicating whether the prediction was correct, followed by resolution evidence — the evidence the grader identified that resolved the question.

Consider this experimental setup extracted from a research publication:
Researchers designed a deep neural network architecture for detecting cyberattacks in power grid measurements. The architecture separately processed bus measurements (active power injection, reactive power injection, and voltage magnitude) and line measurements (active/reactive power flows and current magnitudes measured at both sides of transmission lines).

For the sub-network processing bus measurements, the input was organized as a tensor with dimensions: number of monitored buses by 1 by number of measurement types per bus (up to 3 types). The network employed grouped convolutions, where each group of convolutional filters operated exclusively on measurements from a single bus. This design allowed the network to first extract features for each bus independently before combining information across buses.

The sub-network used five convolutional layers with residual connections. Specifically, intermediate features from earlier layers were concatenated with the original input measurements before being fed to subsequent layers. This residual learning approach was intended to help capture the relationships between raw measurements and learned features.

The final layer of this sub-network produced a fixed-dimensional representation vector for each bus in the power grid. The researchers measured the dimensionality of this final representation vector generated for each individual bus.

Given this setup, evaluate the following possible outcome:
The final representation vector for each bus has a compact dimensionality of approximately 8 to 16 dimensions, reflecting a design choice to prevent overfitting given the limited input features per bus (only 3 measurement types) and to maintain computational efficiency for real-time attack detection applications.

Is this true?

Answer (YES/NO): NO